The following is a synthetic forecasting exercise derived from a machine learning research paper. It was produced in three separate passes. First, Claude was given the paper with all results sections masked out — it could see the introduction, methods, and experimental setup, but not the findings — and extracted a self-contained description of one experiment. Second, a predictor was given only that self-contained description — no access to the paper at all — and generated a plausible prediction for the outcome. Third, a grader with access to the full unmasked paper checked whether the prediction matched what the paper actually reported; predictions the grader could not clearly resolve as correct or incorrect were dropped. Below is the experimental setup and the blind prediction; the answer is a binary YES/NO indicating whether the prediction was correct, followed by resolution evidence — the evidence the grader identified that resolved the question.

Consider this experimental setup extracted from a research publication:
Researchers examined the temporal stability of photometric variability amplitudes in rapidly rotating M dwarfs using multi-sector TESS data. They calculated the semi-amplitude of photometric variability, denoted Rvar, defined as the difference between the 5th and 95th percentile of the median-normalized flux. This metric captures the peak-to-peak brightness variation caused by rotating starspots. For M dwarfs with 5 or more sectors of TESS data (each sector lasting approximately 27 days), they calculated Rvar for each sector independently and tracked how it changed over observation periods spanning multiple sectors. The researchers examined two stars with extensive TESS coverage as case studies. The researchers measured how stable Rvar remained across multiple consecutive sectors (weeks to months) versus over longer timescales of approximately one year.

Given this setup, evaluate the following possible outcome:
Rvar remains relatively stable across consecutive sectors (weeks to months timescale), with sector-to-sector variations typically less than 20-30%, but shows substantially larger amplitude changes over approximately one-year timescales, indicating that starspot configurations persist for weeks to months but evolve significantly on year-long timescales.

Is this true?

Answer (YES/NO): YES